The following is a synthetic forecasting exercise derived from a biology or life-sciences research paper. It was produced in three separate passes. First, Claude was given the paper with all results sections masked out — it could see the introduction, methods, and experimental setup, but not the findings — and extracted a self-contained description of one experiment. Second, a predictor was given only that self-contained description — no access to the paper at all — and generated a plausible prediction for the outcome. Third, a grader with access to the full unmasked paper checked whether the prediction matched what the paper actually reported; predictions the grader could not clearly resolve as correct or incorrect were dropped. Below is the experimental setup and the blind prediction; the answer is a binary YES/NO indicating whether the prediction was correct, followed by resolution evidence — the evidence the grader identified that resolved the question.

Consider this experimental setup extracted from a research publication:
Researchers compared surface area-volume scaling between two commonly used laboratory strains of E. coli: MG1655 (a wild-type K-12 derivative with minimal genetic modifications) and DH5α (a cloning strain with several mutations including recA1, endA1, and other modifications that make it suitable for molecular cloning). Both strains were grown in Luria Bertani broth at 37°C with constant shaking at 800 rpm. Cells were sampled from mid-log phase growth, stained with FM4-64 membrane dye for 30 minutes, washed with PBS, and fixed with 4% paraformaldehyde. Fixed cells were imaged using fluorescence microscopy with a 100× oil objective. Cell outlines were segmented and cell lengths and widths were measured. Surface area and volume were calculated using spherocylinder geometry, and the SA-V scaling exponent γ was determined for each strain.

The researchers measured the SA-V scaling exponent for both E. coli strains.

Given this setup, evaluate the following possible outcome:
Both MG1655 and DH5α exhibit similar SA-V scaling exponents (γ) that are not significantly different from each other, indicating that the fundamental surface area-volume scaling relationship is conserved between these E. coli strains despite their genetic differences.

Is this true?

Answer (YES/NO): YES